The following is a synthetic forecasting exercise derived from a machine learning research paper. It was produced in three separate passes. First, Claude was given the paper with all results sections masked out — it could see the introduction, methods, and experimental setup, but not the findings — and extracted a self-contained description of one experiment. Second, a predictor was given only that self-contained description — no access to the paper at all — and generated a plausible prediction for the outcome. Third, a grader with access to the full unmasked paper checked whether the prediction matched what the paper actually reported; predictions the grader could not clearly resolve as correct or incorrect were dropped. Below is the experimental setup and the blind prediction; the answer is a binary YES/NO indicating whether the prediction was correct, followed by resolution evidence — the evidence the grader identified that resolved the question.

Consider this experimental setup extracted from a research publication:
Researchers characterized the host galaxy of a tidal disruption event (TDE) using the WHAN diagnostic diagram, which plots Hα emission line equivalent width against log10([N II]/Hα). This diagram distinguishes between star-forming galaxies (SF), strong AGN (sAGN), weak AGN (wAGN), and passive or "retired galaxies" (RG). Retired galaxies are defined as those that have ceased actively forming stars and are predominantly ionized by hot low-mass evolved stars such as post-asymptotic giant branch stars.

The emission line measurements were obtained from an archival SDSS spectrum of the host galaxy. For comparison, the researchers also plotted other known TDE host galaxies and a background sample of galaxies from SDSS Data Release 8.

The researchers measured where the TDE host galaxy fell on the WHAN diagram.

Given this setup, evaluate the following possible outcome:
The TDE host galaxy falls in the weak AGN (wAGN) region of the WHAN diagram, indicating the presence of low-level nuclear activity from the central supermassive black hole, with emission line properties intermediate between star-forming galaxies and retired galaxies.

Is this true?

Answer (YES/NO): NO